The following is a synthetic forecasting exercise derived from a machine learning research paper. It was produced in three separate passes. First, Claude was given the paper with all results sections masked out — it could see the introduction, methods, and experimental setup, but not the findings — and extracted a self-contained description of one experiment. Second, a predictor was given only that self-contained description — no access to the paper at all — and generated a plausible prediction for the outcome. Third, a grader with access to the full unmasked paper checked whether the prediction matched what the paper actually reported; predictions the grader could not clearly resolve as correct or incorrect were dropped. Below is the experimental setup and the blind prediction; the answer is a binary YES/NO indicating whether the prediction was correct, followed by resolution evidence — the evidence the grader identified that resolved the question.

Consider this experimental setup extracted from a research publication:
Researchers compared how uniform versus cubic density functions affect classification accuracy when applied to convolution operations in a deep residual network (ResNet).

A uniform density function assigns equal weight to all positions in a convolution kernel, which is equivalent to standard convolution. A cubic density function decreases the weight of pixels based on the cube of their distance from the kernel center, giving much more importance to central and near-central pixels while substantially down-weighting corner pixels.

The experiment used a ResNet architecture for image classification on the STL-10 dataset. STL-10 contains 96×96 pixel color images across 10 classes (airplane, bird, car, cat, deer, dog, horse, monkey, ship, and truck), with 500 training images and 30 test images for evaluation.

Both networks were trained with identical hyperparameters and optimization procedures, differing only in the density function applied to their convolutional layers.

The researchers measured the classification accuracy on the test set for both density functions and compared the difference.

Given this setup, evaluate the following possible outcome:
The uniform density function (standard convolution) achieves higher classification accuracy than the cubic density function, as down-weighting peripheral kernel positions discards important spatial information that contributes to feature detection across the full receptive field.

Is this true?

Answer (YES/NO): NO